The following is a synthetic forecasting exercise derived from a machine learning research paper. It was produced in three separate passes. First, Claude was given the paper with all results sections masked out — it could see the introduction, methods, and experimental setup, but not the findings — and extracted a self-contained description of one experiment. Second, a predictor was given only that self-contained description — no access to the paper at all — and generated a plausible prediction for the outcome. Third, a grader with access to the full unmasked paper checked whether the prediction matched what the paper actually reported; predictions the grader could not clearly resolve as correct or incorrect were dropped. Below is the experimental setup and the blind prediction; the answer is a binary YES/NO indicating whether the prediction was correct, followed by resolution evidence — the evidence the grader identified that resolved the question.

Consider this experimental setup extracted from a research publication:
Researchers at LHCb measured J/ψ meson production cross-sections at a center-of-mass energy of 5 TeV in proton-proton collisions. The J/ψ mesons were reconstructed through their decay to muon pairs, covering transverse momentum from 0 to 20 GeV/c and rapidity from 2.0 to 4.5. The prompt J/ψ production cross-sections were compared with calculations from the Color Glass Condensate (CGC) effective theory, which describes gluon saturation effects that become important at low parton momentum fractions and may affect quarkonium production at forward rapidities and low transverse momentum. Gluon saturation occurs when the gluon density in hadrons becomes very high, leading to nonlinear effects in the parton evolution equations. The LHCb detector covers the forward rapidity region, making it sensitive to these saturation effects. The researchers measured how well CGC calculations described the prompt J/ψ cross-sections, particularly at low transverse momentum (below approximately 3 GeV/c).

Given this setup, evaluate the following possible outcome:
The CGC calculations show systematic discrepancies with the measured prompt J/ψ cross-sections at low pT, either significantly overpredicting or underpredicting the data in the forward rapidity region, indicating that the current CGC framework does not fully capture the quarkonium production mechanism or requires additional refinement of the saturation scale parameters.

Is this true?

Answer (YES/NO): NO